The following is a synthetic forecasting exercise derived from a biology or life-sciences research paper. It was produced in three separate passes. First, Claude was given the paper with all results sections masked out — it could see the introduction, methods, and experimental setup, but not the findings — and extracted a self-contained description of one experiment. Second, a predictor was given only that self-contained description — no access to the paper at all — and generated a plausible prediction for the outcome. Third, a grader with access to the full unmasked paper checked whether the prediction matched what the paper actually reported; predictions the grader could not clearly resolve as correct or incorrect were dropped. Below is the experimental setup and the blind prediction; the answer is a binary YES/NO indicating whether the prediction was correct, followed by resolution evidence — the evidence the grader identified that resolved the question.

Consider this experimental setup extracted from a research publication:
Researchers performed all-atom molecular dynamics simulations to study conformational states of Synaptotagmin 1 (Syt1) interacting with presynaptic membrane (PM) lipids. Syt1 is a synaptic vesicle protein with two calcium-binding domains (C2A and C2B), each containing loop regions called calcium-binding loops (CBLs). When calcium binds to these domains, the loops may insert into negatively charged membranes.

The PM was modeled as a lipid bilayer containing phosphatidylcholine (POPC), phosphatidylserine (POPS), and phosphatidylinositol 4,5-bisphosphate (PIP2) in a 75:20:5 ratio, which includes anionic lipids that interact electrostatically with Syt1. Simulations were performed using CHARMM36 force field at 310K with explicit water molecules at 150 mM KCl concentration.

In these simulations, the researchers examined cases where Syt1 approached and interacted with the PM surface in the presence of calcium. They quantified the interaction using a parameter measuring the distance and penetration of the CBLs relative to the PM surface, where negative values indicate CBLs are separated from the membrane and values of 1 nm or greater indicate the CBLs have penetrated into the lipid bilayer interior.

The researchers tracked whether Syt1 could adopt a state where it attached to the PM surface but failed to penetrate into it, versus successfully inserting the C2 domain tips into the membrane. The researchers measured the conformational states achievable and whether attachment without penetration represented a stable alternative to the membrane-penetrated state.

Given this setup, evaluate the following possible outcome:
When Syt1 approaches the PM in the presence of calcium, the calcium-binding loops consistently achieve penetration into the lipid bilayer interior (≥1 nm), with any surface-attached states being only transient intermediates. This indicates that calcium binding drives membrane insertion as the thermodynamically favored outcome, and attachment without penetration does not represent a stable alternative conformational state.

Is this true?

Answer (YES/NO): NO